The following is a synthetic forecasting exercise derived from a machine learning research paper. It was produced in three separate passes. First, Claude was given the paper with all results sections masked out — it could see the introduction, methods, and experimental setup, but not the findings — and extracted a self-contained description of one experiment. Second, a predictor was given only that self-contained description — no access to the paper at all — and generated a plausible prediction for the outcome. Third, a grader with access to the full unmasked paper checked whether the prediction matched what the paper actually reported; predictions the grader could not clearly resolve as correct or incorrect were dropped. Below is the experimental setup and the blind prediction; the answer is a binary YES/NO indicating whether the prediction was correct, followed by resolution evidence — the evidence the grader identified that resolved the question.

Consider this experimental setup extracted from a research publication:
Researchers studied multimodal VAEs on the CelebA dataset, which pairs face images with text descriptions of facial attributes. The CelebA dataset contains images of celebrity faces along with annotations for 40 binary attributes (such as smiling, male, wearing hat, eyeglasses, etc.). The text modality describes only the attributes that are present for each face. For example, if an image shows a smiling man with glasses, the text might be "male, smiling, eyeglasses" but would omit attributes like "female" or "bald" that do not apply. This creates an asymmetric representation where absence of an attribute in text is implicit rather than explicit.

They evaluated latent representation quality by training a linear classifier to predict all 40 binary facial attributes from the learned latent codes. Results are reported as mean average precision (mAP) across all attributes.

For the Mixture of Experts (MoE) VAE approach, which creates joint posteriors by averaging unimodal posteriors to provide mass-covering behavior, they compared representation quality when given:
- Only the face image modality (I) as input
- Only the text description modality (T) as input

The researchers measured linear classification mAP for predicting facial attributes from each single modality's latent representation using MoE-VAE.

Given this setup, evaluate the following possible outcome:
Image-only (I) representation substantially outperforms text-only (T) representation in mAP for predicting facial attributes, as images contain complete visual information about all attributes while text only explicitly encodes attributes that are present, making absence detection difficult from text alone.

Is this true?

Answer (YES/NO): NO